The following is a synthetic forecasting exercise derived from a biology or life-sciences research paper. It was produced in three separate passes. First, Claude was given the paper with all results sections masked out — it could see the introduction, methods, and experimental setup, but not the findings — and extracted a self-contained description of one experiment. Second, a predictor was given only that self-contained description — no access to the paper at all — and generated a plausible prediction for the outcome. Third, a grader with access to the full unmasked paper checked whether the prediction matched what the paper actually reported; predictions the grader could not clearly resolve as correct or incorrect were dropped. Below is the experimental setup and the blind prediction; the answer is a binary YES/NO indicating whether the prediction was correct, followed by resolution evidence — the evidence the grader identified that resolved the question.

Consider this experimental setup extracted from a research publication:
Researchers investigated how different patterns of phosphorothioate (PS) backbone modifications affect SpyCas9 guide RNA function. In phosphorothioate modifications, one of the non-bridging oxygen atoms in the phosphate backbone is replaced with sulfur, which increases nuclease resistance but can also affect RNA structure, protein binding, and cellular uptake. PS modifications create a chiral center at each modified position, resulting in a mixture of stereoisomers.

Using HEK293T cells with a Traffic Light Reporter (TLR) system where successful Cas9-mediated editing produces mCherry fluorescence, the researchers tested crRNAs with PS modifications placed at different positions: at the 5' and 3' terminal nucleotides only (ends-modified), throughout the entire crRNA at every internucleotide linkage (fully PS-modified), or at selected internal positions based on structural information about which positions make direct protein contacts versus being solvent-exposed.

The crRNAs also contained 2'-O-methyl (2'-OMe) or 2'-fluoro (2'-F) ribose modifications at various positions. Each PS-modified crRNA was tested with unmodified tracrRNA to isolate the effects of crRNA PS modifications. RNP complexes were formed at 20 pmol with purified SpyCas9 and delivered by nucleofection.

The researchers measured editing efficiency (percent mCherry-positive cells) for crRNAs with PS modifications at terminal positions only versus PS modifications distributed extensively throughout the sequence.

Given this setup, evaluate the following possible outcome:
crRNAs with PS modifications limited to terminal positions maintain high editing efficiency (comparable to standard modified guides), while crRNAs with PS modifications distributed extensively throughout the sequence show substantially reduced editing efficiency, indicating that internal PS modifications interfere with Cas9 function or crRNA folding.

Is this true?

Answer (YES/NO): NO